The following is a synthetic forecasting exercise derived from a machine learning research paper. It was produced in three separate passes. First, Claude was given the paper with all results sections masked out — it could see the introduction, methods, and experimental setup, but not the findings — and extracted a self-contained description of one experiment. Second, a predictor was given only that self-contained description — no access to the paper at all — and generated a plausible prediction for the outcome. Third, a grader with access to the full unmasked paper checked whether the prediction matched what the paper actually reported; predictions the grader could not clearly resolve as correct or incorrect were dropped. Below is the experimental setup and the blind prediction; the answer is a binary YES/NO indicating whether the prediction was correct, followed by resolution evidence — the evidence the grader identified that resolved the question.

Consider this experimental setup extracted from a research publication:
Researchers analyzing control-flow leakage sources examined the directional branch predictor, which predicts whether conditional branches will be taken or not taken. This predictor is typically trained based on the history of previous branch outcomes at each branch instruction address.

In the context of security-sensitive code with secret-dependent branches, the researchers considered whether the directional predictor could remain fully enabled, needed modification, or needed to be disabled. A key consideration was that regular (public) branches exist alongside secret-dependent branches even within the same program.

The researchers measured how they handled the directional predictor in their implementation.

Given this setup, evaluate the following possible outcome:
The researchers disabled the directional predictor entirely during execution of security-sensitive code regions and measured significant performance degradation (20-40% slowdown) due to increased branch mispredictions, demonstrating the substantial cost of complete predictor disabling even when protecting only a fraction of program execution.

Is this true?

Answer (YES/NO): NO